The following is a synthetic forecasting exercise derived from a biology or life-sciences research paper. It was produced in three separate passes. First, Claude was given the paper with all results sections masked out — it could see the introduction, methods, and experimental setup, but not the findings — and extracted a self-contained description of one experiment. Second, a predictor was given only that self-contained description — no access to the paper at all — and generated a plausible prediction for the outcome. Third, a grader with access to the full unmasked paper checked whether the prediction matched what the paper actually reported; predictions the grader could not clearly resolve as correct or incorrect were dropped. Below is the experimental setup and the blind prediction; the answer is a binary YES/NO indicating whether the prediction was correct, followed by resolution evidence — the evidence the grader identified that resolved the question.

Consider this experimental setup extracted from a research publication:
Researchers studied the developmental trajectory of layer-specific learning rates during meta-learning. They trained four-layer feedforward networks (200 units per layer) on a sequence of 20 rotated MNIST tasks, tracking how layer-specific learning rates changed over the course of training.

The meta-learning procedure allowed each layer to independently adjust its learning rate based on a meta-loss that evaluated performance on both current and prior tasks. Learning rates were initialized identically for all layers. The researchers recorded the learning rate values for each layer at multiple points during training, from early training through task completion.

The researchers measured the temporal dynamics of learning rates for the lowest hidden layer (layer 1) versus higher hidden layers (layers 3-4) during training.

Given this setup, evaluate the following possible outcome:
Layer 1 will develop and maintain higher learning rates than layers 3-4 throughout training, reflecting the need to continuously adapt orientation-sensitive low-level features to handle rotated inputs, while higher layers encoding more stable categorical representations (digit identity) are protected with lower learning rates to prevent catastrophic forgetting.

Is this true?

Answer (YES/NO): NO